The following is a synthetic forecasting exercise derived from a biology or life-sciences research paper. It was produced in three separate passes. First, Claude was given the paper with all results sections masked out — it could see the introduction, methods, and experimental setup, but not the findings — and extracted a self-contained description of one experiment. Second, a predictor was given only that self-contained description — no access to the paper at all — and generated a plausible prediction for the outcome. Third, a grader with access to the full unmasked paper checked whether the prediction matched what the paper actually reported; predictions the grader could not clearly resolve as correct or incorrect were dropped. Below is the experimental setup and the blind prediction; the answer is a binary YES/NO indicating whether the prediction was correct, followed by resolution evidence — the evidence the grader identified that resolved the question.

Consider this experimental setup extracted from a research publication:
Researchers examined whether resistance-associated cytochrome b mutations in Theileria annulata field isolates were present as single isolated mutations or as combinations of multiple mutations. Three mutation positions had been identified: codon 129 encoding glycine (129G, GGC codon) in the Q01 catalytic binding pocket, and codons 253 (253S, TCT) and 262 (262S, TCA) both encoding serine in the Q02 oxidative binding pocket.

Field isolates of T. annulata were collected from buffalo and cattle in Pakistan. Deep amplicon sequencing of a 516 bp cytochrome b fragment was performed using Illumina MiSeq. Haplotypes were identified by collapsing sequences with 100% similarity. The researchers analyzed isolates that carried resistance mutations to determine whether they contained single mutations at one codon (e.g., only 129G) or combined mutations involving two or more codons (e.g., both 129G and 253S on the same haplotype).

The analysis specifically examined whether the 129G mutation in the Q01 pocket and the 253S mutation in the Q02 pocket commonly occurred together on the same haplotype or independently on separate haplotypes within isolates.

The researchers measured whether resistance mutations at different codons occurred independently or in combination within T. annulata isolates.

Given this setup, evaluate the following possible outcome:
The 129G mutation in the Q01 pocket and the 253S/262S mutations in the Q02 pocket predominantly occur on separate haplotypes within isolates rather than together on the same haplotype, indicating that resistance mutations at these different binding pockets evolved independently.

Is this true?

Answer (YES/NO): YES